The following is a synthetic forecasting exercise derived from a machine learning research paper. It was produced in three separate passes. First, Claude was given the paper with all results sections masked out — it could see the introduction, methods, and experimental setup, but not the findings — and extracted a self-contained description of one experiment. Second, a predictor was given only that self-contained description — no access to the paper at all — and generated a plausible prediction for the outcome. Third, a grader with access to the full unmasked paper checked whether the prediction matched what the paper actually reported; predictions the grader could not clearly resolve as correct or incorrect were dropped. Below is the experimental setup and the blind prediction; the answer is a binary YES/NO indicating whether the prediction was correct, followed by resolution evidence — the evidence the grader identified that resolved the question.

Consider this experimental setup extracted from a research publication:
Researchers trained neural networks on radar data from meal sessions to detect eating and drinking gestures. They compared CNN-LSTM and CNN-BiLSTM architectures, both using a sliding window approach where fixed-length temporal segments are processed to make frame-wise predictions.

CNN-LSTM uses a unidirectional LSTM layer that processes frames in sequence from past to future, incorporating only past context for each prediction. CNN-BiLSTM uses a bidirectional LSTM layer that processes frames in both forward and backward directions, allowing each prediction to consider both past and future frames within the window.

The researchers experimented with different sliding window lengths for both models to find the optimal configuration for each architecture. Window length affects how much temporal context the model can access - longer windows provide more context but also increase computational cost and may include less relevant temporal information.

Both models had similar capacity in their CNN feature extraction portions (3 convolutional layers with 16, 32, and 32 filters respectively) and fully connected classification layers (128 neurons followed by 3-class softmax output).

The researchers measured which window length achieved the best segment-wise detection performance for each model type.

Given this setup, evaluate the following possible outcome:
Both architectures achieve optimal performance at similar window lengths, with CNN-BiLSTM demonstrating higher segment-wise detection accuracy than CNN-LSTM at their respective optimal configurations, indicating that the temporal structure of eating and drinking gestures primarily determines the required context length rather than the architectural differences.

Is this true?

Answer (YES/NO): NO